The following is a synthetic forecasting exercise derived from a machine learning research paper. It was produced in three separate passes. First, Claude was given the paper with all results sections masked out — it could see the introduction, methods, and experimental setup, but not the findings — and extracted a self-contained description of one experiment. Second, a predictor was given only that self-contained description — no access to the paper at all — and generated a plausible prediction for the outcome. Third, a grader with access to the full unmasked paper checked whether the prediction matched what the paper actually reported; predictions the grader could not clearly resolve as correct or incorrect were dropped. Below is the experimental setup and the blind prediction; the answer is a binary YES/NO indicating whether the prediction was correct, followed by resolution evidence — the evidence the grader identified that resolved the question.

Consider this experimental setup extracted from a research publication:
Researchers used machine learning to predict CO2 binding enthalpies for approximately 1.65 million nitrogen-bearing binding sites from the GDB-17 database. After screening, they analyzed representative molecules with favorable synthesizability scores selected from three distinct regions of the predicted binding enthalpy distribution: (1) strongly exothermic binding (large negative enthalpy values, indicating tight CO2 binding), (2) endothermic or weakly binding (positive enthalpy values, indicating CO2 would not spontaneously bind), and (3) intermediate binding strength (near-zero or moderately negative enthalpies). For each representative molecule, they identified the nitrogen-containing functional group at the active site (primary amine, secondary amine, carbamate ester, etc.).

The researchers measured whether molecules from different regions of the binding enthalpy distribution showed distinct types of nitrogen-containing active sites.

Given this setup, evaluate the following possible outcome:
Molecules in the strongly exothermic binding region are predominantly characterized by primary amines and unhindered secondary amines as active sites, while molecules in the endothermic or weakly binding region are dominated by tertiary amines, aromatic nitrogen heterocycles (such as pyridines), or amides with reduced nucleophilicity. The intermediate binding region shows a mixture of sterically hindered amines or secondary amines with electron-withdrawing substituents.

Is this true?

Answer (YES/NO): NO